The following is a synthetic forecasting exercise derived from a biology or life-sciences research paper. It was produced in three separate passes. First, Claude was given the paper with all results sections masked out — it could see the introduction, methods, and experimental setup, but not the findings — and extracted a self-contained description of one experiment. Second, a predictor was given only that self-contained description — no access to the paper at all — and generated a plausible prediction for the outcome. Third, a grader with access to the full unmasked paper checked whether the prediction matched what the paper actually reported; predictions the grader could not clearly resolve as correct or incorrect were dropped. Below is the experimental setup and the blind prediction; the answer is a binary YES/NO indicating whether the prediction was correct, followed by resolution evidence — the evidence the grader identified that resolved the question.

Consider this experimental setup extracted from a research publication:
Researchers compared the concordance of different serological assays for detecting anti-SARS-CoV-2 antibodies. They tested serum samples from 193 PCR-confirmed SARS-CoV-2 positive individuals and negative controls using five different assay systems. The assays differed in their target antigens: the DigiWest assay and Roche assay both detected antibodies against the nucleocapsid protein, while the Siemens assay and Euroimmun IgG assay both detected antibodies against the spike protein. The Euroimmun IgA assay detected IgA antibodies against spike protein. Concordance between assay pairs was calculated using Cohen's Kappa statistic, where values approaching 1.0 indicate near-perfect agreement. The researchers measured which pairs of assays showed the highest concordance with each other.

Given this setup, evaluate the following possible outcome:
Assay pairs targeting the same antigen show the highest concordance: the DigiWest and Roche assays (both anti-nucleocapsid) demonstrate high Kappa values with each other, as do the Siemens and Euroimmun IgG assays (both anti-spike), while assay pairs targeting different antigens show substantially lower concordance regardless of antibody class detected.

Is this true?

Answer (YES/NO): YES